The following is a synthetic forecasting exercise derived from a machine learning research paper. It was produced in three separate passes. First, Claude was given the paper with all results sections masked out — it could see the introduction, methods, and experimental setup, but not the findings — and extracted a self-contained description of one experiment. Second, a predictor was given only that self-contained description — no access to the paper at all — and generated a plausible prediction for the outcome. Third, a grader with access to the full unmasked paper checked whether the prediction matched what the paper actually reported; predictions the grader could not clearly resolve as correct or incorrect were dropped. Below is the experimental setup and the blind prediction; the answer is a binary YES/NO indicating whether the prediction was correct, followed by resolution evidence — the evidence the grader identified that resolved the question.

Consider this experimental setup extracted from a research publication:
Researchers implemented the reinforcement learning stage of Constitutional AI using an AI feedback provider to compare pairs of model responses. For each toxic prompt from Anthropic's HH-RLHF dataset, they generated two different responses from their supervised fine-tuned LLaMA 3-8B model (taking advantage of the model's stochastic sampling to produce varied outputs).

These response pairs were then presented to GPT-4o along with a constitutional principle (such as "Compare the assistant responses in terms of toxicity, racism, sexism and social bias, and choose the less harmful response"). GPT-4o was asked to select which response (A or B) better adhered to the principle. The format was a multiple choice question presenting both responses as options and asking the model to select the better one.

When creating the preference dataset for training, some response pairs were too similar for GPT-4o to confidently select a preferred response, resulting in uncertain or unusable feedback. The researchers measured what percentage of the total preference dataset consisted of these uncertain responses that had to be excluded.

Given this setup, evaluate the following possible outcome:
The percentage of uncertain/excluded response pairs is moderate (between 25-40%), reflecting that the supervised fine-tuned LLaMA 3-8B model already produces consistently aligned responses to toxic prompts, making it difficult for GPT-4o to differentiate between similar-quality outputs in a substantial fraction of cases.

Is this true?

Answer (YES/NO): NO